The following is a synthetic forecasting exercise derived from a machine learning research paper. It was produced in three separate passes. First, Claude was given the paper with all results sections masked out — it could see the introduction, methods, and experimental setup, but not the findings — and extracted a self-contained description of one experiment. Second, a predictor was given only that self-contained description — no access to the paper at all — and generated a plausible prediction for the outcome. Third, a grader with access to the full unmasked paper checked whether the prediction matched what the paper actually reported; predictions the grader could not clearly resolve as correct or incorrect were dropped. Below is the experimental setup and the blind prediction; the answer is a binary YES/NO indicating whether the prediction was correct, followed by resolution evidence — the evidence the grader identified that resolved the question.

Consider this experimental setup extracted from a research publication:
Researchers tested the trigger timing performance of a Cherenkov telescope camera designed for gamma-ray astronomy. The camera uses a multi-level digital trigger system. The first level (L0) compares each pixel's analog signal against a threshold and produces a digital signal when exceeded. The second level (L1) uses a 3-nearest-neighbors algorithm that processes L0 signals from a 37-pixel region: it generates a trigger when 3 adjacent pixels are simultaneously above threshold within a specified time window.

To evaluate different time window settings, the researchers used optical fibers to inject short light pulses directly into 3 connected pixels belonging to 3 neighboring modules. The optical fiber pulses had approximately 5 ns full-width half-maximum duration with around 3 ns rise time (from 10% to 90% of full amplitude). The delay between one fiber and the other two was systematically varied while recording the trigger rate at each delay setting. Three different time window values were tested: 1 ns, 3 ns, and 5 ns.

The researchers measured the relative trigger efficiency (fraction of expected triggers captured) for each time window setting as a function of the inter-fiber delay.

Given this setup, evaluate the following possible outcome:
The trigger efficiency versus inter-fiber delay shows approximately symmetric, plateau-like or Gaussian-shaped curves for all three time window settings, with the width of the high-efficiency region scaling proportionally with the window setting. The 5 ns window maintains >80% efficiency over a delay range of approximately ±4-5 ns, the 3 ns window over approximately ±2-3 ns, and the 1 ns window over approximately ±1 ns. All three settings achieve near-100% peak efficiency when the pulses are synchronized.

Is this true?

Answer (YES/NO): NO